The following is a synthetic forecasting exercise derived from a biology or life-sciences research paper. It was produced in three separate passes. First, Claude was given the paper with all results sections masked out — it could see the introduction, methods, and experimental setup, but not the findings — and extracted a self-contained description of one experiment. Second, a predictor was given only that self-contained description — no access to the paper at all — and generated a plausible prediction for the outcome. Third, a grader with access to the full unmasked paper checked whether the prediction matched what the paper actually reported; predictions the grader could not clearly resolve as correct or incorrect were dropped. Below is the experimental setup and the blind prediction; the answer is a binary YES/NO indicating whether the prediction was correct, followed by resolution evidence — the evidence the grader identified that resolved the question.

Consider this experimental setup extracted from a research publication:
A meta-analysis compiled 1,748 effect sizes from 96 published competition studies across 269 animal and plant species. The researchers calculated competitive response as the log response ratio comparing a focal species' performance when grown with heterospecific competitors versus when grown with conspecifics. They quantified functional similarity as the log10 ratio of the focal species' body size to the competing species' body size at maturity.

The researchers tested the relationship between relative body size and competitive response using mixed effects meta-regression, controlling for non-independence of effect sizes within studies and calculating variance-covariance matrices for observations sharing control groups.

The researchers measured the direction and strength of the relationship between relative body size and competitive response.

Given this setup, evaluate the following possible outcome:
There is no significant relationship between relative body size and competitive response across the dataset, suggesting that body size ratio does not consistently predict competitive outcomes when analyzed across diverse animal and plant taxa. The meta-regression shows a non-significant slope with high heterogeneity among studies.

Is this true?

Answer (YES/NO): NO